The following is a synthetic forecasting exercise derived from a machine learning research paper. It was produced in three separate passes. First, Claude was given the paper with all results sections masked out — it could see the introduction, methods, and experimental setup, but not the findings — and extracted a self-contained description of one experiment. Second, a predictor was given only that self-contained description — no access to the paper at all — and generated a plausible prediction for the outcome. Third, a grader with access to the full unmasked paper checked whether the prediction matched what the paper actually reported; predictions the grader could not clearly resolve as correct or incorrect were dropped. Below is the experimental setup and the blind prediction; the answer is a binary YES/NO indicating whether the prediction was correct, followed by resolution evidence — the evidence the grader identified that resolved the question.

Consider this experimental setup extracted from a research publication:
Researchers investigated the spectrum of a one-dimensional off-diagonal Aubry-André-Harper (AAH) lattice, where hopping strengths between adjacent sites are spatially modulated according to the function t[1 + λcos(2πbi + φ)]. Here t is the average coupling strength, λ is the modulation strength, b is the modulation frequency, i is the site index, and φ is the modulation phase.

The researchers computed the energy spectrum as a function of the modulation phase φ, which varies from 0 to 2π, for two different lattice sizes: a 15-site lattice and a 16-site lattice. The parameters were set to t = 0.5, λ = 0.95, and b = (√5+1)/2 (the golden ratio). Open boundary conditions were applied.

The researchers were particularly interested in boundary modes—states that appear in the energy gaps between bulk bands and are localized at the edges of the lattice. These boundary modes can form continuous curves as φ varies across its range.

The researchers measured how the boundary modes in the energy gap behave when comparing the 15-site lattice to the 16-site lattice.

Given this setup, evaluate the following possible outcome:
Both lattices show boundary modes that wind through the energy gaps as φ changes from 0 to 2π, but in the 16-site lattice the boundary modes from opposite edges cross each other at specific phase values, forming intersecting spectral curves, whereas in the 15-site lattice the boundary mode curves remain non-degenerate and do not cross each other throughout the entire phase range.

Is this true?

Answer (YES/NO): YES